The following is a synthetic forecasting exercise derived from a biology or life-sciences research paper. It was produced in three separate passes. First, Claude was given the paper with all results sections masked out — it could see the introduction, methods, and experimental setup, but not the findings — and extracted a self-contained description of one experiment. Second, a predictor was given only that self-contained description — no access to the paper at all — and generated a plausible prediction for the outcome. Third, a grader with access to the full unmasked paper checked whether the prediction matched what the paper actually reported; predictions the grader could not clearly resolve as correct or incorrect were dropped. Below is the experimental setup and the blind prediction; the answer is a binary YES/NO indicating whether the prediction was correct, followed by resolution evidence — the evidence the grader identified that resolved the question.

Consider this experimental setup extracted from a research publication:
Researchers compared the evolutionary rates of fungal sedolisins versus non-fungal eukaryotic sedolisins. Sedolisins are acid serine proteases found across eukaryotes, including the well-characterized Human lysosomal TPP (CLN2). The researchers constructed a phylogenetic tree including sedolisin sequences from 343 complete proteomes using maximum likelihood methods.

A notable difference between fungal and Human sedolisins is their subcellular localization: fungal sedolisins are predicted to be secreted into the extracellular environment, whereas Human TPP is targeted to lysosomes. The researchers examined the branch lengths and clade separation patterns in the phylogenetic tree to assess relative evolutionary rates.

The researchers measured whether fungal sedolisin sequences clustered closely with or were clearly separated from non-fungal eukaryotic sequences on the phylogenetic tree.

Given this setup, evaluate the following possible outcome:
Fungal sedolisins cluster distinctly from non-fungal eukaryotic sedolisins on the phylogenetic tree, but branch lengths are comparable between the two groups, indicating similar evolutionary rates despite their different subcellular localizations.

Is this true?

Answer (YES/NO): NO